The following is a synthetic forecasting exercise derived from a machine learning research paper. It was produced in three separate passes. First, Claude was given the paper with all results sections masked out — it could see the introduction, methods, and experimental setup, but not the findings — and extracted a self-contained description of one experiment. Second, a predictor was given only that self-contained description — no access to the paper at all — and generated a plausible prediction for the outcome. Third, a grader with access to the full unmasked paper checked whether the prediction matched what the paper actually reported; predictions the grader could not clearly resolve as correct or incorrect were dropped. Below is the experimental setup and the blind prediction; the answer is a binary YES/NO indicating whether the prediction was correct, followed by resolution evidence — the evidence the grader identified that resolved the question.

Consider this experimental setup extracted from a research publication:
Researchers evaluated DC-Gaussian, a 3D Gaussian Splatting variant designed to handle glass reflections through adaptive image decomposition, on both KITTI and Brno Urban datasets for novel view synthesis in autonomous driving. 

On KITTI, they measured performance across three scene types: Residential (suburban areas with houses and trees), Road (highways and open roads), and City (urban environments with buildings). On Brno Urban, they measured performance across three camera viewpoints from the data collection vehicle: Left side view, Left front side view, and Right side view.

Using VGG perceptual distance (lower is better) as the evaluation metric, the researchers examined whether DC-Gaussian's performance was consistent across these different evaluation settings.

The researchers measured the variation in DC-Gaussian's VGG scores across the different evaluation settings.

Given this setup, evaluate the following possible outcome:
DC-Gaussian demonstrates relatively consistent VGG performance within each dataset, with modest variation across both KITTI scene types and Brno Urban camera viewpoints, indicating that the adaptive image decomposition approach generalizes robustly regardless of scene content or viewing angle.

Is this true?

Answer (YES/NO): NO